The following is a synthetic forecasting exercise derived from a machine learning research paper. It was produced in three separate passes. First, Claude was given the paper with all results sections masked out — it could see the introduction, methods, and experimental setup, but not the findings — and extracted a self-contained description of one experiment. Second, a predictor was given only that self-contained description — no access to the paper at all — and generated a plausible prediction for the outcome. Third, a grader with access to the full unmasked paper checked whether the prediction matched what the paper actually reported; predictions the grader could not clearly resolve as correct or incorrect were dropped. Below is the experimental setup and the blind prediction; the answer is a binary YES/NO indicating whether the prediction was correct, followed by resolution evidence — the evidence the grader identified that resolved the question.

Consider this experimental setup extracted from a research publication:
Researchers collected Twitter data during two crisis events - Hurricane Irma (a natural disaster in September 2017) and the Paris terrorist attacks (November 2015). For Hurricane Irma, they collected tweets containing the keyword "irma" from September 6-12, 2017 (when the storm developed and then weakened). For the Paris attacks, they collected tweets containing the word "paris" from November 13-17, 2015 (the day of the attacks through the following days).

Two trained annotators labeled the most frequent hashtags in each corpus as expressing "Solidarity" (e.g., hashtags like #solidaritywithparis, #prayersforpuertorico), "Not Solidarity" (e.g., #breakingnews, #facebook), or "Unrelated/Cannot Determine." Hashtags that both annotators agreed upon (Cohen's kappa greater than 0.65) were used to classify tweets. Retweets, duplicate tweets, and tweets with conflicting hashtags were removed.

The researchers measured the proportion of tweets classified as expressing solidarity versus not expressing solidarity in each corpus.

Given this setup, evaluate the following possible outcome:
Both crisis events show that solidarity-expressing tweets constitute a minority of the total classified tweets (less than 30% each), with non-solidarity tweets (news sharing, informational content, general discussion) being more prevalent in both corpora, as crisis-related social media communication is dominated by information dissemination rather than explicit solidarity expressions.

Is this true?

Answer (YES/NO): NO